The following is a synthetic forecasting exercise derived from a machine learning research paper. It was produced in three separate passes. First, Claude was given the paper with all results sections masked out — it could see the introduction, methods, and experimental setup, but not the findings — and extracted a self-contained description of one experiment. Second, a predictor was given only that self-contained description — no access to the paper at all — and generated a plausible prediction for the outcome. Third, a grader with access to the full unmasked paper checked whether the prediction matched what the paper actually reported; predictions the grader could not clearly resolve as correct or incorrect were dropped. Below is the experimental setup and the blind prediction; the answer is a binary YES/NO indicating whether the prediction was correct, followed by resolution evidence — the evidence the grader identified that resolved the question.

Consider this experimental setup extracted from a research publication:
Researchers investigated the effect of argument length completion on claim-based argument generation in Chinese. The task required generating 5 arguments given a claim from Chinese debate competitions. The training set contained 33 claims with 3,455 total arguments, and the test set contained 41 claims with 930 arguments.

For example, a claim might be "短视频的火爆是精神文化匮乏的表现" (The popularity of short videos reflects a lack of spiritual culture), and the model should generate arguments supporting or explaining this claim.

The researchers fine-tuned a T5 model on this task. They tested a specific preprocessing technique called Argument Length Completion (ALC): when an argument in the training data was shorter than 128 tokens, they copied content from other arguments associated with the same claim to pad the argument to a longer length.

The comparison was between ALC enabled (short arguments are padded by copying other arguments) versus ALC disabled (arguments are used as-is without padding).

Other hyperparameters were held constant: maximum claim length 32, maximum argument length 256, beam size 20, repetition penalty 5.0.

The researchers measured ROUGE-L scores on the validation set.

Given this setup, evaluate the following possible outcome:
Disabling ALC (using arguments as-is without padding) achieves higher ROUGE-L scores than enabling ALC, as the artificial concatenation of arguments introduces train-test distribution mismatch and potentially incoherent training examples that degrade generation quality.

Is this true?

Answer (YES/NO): YES